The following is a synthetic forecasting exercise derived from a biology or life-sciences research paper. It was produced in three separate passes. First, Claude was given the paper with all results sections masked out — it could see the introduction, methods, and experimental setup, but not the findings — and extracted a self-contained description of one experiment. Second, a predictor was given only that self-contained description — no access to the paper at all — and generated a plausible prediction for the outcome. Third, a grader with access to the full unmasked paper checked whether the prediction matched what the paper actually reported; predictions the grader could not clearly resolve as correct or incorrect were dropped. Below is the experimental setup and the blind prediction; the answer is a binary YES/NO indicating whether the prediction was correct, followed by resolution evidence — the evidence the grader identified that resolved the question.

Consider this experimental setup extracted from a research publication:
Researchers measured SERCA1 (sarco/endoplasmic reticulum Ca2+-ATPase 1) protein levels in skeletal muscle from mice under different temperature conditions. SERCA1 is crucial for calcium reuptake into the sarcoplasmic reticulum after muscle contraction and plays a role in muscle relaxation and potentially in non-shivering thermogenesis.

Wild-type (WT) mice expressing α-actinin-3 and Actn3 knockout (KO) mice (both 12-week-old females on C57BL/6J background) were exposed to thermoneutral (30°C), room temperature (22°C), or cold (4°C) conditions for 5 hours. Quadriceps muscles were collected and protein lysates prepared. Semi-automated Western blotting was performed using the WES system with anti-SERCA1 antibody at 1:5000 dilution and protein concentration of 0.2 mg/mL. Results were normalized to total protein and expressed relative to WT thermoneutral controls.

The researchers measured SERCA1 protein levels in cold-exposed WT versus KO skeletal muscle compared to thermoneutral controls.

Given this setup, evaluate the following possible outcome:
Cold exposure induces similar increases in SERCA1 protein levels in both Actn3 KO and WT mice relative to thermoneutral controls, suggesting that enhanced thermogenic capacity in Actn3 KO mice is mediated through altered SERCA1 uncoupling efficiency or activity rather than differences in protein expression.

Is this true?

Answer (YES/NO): NO